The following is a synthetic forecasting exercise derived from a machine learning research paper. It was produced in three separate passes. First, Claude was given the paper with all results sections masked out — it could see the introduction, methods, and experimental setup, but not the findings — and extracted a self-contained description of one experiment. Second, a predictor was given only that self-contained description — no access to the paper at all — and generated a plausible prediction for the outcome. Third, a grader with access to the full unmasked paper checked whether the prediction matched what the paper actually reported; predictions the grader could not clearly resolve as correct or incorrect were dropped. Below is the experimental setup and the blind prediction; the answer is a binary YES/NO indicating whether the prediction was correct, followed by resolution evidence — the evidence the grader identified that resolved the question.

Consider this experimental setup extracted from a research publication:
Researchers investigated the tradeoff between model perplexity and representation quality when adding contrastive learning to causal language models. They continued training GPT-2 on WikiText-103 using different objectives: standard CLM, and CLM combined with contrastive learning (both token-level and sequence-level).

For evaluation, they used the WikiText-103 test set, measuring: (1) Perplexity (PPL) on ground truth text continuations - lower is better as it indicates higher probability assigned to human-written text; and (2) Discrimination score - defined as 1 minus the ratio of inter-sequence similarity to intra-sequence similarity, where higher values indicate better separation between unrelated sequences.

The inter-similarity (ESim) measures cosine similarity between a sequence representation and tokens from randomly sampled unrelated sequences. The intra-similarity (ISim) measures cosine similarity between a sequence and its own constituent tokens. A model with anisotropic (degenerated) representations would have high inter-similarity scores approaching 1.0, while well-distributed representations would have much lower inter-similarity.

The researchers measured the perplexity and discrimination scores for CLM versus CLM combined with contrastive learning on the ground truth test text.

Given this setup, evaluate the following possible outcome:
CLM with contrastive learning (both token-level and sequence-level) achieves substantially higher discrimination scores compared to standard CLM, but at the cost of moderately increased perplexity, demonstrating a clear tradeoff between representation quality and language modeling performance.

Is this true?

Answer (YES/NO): NO